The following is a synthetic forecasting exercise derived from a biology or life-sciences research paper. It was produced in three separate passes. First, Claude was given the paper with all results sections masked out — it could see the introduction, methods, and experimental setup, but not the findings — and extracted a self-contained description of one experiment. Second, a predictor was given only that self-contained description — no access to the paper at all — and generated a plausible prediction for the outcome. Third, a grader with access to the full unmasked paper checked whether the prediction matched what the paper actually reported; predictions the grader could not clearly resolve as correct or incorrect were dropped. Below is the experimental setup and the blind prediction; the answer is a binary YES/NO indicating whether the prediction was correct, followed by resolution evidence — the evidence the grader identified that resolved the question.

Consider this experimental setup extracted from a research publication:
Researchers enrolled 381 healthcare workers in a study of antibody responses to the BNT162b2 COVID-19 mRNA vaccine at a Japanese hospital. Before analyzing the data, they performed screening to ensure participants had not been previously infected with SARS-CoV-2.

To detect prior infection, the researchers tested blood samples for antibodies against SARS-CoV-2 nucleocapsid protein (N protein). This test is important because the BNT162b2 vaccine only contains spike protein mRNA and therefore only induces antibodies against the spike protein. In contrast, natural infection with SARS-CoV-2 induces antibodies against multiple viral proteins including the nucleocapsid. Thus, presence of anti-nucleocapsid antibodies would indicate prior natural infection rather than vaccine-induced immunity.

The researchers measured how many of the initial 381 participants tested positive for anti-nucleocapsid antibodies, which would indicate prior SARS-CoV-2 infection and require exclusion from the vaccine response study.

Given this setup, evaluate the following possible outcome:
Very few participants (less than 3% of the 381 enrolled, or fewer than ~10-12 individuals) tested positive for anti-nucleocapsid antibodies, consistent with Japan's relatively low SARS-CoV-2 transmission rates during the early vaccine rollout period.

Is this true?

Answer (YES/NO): YES